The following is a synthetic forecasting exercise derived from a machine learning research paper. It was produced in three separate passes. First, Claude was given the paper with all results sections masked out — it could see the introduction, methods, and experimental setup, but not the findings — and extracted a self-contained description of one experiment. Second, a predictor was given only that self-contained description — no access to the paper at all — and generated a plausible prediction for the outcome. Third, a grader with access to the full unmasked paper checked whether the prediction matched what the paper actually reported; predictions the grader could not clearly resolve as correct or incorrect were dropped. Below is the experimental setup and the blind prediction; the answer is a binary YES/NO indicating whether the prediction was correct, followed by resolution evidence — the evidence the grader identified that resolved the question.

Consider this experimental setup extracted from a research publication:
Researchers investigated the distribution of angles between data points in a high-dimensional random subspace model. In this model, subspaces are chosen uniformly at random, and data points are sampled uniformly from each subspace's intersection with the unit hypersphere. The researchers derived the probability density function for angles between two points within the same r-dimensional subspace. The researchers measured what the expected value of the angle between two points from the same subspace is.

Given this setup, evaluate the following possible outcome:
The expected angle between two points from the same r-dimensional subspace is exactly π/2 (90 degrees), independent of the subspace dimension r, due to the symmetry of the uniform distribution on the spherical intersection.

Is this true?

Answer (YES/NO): YES